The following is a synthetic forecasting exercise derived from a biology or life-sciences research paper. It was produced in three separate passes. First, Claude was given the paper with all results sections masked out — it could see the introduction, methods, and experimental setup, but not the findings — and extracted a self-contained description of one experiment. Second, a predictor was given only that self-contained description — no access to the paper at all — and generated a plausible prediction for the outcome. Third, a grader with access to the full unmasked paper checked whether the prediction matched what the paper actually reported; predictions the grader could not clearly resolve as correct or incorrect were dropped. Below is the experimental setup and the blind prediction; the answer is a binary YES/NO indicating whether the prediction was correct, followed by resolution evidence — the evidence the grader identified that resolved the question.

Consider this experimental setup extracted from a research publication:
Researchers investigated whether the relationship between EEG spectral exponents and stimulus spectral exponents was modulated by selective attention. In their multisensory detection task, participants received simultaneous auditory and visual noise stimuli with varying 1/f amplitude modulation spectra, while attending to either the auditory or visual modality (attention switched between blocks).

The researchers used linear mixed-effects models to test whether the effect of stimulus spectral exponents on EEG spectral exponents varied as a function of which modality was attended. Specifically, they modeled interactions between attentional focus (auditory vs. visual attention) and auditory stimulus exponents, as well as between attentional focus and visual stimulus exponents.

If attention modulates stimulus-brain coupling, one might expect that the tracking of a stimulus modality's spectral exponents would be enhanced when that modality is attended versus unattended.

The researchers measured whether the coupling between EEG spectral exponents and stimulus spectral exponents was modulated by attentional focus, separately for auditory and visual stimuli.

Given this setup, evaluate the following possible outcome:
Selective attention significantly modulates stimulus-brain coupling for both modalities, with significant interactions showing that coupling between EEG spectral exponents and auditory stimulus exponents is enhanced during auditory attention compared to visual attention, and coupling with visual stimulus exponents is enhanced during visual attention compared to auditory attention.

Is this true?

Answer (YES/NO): NO